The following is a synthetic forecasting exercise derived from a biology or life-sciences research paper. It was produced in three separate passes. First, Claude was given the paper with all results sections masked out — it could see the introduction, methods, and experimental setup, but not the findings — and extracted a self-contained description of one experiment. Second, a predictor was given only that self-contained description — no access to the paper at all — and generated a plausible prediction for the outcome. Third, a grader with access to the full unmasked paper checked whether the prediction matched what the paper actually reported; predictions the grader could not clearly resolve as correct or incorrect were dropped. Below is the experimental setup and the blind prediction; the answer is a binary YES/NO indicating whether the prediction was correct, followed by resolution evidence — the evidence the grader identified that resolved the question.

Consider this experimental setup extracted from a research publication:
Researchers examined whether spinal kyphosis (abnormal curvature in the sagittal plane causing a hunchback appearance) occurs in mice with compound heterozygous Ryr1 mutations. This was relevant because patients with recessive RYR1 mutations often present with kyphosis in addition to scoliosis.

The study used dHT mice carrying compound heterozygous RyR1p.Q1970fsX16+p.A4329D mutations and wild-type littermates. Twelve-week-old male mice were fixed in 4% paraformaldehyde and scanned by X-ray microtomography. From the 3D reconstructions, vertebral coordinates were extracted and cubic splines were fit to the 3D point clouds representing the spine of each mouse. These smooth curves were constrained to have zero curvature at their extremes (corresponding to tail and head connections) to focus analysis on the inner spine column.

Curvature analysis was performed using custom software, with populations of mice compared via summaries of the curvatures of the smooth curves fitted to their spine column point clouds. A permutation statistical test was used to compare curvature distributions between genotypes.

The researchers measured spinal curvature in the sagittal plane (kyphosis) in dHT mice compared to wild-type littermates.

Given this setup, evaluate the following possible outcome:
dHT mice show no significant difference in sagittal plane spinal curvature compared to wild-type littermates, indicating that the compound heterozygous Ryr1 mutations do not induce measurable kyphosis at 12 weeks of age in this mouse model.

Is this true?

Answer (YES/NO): NO